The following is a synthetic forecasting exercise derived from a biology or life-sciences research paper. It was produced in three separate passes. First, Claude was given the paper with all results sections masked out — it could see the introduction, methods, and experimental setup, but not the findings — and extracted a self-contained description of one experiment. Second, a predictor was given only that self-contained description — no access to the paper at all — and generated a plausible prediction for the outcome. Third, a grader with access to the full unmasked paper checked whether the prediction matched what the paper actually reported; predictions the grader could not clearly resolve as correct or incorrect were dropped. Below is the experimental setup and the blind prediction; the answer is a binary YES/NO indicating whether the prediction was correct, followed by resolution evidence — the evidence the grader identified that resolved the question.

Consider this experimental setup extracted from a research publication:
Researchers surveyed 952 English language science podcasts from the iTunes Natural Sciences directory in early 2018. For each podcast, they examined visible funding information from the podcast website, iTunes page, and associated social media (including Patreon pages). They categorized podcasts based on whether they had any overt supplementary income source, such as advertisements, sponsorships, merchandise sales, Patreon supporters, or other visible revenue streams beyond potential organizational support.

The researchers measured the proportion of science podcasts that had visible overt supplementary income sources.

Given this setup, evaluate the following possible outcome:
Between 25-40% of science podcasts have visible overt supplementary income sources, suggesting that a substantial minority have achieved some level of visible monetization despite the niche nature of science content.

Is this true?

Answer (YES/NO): NO